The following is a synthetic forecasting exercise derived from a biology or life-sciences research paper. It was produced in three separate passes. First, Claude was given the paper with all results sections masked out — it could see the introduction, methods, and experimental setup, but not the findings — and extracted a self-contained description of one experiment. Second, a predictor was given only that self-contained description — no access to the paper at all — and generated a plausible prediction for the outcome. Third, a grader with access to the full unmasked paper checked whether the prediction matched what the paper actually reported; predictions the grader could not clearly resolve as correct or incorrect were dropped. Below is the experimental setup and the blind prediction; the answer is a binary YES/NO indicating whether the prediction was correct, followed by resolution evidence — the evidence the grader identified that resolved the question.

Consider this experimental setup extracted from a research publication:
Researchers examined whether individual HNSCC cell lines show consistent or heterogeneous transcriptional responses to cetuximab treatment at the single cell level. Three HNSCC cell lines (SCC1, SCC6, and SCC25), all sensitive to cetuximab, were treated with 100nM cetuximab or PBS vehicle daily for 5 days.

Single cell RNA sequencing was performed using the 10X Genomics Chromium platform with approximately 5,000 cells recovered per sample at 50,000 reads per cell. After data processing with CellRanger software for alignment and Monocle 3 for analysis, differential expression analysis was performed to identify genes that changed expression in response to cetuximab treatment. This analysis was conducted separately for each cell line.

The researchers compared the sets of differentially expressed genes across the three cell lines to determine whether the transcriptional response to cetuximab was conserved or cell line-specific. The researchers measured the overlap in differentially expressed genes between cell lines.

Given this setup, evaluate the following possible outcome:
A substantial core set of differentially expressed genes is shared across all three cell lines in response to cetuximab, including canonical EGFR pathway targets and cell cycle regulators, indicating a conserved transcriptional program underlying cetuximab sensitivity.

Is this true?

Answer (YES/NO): NO